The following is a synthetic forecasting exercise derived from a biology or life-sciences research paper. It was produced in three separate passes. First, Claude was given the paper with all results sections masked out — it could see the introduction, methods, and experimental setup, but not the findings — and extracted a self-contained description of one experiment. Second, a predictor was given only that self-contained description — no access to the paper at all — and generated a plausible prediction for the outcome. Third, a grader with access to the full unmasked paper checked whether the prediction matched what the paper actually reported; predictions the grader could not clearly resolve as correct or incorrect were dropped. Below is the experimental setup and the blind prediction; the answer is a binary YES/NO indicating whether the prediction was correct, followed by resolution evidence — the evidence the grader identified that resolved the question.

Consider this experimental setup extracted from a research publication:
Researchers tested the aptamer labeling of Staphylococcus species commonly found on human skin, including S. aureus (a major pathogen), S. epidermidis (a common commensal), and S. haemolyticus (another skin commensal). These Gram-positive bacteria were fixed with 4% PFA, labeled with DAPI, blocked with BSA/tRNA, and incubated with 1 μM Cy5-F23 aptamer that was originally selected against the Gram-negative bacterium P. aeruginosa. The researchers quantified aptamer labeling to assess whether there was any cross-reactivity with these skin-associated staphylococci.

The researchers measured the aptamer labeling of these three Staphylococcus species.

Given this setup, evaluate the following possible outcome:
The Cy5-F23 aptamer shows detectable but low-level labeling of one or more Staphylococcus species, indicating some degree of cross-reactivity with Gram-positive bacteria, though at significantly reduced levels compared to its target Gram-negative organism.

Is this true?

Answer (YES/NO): NO